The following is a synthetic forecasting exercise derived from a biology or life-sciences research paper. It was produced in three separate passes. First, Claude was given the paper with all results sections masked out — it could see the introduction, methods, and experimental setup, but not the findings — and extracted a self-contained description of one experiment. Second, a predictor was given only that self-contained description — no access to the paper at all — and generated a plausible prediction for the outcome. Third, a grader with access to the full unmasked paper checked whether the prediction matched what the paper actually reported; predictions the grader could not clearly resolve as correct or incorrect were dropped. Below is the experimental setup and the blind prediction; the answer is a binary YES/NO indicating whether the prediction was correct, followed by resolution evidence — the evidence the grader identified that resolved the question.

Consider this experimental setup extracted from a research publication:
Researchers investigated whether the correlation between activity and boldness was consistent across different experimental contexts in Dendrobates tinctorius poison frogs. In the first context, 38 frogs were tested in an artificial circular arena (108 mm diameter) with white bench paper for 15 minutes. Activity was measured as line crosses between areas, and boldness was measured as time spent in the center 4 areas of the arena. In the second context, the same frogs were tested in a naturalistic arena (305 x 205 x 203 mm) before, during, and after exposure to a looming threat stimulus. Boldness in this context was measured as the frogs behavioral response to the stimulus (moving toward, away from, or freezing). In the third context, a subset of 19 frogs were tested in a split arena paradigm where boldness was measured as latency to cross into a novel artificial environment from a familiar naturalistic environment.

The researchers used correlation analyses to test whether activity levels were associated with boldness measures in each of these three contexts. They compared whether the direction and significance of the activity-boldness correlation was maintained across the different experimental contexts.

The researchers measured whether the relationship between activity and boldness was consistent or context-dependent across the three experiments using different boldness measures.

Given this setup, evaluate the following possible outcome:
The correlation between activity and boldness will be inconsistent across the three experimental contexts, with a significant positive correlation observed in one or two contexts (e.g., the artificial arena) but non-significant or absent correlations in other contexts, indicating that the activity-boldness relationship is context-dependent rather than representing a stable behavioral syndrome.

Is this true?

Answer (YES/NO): NO